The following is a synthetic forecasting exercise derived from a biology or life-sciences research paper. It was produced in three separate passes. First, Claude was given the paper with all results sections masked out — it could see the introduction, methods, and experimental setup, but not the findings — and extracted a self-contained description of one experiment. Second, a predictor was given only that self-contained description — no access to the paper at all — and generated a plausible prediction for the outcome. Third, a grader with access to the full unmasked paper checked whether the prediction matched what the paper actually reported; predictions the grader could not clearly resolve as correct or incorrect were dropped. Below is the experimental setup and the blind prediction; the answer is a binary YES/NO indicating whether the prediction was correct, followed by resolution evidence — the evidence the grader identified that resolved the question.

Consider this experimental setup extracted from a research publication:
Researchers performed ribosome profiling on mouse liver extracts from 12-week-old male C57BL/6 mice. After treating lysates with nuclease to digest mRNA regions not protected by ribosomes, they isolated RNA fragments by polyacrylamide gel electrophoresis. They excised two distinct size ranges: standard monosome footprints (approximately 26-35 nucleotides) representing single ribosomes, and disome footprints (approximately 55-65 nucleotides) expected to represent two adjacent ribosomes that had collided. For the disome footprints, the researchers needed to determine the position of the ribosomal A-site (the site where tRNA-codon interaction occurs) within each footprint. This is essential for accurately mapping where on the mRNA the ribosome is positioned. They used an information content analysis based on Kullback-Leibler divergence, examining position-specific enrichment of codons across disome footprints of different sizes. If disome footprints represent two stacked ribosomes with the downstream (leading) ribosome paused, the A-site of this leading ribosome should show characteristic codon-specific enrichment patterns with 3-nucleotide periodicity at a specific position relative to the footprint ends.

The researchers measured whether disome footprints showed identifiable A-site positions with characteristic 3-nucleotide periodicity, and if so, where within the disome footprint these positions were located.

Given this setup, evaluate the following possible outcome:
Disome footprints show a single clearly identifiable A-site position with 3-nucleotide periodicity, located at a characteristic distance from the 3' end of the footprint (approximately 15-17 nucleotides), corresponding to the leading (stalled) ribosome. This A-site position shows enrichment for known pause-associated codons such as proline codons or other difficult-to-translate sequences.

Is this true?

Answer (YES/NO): NO